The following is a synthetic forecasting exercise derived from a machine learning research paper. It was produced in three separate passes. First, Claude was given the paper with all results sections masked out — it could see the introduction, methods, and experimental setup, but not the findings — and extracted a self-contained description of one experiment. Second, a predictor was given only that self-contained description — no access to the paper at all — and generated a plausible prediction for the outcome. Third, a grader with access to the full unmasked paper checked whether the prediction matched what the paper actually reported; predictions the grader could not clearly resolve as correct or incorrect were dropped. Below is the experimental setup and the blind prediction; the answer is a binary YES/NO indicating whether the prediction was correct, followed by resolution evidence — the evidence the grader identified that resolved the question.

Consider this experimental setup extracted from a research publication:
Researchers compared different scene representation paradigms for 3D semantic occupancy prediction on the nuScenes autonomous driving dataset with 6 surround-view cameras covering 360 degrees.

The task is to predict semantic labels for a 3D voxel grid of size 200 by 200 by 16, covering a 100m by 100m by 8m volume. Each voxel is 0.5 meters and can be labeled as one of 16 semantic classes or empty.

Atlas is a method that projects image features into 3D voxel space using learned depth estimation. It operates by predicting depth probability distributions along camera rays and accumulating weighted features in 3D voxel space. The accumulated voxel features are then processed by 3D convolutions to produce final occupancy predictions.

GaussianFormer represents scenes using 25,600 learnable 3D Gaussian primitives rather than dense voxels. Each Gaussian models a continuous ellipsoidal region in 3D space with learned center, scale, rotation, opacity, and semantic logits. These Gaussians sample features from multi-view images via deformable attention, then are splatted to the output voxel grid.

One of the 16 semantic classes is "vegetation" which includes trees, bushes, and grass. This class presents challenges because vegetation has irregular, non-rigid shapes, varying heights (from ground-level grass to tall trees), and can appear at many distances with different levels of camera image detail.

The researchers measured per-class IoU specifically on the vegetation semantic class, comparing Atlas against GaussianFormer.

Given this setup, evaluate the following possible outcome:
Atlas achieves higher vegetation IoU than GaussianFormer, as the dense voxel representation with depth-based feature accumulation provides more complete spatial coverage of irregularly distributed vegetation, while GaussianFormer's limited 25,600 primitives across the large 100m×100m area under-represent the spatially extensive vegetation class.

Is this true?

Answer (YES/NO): YES